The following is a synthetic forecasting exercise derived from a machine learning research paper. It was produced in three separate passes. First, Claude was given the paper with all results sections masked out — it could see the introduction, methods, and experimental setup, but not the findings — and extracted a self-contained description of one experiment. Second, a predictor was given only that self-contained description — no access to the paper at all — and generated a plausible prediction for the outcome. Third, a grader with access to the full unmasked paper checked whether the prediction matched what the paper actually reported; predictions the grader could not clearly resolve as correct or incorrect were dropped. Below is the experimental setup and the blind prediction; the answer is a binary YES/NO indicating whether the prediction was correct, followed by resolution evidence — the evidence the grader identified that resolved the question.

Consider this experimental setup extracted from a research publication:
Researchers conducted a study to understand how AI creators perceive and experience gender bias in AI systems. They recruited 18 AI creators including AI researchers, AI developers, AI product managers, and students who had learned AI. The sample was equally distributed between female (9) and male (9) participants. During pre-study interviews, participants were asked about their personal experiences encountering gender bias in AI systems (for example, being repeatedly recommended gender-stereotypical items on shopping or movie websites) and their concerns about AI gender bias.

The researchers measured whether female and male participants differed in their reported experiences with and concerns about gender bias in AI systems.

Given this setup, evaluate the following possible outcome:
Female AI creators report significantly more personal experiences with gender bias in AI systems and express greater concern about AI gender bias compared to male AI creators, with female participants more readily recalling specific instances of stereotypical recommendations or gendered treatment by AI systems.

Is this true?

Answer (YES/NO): NO